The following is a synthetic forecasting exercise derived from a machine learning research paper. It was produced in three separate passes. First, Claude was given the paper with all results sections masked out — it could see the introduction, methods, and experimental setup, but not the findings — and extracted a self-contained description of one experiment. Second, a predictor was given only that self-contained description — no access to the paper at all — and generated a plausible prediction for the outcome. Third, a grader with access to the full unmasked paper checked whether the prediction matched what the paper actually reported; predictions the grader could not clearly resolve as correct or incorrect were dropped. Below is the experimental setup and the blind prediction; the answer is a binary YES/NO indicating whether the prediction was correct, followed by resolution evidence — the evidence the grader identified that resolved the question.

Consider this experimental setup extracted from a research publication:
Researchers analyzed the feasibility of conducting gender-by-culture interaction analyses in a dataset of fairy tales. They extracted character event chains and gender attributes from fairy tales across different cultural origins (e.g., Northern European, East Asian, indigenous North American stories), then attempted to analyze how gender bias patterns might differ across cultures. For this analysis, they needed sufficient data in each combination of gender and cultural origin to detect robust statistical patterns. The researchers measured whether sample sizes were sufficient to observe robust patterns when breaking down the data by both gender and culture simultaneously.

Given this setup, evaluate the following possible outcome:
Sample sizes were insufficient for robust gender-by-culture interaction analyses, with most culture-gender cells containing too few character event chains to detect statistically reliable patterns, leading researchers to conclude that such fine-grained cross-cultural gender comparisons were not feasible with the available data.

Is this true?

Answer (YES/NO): YES